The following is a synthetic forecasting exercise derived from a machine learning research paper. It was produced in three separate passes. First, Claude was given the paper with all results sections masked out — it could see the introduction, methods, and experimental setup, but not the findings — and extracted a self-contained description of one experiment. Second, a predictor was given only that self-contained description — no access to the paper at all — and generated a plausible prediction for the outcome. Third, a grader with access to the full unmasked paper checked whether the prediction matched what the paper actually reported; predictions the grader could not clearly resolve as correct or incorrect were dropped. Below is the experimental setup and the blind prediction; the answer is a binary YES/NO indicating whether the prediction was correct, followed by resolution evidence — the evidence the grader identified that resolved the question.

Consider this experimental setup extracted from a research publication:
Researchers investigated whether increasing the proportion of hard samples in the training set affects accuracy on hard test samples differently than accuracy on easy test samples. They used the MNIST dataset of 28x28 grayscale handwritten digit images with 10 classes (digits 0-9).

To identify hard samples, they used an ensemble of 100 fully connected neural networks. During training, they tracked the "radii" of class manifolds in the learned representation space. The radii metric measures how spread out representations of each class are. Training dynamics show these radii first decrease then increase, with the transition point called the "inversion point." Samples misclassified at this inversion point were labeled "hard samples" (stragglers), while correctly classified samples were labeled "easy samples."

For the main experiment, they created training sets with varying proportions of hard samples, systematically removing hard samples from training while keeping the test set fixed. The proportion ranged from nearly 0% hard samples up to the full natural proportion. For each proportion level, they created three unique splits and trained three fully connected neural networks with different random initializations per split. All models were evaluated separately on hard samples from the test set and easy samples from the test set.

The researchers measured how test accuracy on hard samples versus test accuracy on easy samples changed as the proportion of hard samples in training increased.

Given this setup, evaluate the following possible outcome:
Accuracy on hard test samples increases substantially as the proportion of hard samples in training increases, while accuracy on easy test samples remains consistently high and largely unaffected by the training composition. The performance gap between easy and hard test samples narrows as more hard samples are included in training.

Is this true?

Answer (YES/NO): NO